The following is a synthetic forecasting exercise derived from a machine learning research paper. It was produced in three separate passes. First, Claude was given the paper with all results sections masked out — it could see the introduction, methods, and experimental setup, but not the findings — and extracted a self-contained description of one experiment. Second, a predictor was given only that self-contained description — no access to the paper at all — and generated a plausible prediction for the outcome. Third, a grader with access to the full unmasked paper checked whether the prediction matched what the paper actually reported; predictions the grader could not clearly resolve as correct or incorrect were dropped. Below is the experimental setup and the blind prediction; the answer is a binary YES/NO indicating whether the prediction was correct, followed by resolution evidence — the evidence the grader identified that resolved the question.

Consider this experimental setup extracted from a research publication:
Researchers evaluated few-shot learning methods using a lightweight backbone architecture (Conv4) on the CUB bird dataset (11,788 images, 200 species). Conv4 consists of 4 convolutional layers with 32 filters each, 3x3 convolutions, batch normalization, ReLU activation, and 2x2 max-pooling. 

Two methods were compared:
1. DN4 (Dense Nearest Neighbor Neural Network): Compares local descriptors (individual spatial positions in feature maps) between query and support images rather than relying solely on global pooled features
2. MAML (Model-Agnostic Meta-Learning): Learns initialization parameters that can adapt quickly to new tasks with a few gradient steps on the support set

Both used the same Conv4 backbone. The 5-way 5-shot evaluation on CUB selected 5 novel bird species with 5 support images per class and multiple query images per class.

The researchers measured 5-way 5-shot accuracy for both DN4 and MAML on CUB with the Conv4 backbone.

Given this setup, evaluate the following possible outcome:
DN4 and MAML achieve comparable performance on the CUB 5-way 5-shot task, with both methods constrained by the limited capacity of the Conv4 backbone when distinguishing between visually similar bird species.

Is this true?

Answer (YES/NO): NO